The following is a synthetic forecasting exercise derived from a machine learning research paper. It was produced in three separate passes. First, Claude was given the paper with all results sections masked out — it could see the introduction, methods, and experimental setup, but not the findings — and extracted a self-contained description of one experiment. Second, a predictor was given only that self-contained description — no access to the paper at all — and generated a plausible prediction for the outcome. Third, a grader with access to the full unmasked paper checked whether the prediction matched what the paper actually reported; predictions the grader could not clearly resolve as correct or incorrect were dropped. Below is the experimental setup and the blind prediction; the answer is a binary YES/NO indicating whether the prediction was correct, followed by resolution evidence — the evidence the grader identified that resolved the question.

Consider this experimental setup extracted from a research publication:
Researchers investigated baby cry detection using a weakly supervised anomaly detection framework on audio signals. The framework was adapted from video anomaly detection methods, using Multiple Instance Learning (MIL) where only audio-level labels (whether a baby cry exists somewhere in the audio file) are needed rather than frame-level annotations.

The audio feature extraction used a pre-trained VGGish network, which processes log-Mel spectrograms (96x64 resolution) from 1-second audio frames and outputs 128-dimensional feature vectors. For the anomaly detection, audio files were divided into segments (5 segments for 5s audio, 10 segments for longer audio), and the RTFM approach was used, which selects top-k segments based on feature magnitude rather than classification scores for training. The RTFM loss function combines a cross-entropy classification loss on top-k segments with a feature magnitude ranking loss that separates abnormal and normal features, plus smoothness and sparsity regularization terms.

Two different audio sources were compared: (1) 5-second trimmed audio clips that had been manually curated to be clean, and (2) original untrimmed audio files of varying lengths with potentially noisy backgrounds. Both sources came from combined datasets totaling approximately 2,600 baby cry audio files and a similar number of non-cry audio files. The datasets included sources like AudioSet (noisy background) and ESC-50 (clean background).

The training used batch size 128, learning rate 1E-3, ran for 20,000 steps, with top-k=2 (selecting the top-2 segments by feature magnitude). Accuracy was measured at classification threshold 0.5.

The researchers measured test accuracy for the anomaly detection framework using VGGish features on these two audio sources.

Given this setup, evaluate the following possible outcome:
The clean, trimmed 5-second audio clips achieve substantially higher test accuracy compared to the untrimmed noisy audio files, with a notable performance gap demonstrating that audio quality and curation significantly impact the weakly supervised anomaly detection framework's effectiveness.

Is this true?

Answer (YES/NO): NO